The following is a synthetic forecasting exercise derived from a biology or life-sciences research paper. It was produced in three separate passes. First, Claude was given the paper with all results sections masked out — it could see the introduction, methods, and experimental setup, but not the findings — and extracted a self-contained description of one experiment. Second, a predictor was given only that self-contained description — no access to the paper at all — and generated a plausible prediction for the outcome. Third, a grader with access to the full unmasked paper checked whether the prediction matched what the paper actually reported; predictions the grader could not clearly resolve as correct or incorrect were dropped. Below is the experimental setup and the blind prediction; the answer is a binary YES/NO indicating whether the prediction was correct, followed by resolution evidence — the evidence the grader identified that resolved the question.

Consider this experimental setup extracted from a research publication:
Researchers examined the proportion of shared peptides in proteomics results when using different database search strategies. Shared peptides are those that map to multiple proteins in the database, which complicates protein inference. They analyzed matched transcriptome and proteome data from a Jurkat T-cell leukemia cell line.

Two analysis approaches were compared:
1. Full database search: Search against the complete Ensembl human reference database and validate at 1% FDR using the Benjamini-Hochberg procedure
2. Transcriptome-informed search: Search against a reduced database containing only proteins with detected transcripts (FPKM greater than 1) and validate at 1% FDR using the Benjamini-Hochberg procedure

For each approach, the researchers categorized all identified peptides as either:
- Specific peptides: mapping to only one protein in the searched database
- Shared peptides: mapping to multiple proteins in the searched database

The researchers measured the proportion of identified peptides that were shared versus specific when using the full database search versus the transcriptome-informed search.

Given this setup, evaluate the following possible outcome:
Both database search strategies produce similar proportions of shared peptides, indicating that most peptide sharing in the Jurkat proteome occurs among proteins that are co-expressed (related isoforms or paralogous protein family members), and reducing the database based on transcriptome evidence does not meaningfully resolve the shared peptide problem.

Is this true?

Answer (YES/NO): NO